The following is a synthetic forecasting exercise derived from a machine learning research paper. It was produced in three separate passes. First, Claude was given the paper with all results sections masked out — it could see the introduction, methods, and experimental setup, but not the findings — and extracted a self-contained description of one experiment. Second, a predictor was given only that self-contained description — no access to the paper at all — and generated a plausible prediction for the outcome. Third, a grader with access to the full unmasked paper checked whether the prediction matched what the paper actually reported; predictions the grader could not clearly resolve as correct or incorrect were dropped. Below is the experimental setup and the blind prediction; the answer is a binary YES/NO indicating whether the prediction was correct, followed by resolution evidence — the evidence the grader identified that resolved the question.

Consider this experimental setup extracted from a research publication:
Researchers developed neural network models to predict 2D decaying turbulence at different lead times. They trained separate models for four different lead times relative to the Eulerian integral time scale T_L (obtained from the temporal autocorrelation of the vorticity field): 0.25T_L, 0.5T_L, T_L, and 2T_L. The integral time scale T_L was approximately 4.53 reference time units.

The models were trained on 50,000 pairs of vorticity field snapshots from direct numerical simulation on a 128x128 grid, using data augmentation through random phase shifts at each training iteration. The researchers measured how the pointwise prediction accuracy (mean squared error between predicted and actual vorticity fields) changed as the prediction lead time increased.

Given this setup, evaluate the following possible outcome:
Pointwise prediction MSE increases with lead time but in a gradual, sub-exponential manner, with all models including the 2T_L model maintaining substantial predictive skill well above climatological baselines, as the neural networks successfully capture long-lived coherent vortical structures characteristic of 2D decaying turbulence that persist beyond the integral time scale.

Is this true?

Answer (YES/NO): NO